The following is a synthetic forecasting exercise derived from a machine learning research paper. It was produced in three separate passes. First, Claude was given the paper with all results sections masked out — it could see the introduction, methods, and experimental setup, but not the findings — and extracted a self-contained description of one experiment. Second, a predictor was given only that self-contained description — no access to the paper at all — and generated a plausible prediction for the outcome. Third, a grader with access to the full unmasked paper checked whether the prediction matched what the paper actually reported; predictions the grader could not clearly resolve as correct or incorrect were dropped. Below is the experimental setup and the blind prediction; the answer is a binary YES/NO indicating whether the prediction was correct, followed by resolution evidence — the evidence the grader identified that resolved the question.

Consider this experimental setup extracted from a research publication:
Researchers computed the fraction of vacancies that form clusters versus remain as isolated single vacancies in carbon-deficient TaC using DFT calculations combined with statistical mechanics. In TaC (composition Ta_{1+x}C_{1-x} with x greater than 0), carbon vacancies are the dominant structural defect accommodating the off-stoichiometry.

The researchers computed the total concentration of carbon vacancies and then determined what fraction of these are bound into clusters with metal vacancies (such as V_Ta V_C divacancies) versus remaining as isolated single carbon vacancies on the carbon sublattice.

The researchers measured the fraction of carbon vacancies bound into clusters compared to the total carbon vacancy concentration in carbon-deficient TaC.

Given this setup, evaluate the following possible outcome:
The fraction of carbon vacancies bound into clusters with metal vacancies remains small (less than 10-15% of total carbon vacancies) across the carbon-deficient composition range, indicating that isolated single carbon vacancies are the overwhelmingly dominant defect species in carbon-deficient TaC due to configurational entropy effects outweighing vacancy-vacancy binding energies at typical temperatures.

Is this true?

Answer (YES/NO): YES